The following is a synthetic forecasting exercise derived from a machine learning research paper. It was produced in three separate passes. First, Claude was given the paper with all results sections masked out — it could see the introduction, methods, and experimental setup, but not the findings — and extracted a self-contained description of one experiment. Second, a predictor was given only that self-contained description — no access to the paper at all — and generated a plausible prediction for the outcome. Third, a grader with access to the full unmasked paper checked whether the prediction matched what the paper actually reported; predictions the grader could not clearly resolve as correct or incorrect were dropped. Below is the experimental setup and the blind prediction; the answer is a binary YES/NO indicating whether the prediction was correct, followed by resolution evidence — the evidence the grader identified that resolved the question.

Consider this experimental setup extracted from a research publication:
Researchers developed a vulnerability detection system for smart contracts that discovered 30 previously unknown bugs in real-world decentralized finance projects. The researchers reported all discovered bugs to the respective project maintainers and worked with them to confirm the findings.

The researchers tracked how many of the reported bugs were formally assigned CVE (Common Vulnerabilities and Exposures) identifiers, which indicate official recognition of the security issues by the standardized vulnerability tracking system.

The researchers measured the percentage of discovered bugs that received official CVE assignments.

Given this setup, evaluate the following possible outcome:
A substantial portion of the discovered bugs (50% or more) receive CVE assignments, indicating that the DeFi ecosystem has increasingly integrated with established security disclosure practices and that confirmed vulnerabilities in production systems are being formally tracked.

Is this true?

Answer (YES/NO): YES